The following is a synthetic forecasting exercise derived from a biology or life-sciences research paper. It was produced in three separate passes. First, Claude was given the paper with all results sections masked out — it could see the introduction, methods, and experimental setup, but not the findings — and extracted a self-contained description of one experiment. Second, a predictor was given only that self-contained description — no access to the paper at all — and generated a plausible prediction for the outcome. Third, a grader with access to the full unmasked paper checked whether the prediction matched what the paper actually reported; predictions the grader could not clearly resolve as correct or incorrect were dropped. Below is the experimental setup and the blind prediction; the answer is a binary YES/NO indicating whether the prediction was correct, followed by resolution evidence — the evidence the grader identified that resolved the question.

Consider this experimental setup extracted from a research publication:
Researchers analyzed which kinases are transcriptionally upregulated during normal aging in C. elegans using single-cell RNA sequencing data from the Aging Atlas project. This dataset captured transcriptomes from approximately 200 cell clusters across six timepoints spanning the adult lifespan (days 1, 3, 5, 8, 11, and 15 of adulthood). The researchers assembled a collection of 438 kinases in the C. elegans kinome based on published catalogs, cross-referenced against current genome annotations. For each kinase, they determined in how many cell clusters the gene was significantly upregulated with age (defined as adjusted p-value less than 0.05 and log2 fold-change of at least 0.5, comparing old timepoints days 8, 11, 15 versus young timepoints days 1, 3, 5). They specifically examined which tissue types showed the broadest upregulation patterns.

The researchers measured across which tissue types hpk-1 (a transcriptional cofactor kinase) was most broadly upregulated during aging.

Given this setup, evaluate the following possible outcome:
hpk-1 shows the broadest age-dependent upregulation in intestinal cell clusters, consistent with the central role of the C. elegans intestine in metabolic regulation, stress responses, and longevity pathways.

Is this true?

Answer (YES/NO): NO